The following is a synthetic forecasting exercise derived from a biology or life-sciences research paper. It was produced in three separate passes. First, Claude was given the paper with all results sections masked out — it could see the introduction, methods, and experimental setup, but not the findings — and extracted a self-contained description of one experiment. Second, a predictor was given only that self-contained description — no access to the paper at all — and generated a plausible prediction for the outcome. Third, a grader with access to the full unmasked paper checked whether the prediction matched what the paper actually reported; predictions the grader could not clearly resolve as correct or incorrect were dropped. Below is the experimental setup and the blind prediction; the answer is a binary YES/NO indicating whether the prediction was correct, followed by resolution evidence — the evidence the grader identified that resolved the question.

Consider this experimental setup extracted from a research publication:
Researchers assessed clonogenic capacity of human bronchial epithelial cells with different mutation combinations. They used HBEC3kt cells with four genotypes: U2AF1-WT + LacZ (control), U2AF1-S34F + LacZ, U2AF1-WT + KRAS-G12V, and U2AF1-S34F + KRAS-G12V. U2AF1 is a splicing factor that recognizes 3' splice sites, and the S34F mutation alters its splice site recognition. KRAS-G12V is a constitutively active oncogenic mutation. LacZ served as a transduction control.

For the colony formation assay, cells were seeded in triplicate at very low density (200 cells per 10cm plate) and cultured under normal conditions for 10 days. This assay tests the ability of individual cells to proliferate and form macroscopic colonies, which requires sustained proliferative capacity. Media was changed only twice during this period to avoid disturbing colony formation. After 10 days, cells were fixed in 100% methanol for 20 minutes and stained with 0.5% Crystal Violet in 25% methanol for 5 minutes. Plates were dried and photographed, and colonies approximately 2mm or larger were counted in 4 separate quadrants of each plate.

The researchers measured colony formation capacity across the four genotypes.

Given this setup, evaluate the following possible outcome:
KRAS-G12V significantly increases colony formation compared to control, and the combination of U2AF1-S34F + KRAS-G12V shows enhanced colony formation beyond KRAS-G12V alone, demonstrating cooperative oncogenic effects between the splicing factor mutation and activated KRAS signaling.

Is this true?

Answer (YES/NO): NO